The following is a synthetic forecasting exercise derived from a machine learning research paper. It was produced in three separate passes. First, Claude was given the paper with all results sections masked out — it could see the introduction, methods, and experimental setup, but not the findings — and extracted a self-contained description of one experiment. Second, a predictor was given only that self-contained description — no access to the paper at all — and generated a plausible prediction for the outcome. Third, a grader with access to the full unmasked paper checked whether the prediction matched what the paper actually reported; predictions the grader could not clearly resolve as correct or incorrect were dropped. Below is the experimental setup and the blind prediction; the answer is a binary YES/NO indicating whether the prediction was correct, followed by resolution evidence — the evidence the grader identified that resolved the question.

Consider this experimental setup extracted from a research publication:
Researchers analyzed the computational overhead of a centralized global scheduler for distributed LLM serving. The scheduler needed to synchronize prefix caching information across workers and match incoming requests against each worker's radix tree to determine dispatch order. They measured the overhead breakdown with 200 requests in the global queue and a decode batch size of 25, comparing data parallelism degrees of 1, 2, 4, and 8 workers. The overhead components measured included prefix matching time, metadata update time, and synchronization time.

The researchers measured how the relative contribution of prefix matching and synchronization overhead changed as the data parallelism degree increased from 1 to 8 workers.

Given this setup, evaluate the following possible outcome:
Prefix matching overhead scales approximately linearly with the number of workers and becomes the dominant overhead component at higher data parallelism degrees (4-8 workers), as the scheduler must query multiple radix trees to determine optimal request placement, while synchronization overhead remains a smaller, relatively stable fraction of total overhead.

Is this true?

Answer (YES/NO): NO